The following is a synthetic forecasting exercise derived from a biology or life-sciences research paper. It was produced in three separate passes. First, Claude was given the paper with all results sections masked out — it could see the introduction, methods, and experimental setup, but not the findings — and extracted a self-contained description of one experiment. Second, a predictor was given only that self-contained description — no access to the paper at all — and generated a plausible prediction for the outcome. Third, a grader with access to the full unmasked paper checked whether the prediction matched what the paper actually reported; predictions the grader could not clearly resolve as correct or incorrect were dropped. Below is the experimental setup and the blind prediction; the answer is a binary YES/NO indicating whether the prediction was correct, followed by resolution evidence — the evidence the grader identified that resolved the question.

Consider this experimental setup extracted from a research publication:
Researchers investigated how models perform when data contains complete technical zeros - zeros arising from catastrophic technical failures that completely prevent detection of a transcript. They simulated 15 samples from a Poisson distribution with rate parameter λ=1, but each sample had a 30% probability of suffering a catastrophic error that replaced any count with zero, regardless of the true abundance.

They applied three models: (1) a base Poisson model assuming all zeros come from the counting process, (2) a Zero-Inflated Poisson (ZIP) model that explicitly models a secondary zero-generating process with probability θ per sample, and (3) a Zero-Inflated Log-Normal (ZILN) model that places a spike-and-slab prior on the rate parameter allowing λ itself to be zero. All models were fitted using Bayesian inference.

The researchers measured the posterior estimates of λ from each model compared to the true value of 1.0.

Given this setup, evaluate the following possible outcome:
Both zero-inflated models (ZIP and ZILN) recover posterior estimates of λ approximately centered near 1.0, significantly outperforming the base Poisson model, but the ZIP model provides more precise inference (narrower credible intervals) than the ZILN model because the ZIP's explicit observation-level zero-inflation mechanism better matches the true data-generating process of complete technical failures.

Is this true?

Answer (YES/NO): NO